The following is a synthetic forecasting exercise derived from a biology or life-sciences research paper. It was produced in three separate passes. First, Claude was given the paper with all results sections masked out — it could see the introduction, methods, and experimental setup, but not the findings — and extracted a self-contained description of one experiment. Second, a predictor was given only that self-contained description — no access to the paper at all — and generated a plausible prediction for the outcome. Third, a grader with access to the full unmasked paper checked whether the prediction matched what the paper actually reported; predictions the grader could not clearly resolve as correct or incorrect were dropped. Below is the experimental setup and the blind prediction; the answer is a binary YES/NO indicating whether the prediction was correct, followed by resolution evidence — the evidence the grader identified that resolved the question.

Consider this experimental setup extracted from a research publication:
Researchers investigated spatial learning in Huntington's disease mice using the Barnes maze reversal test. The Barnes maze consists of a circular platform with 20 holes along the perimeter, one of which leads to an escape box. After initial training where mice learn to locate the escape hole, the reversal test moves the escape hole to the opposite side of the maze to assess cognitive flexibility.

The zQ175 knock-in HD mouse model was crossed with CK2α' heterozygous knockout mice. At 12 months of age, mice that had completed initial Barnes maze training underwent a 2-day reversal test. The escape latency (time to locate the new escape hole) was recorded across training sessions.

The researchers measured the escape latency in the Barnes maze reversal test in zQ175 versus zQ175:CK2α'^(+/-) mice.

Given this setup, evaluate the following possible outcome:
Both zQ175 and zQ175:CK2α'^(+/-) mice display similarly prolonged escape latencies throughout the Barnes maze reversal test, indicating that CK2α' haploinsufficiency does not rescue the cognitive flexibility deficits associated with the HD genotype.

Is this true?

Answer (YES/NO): NO